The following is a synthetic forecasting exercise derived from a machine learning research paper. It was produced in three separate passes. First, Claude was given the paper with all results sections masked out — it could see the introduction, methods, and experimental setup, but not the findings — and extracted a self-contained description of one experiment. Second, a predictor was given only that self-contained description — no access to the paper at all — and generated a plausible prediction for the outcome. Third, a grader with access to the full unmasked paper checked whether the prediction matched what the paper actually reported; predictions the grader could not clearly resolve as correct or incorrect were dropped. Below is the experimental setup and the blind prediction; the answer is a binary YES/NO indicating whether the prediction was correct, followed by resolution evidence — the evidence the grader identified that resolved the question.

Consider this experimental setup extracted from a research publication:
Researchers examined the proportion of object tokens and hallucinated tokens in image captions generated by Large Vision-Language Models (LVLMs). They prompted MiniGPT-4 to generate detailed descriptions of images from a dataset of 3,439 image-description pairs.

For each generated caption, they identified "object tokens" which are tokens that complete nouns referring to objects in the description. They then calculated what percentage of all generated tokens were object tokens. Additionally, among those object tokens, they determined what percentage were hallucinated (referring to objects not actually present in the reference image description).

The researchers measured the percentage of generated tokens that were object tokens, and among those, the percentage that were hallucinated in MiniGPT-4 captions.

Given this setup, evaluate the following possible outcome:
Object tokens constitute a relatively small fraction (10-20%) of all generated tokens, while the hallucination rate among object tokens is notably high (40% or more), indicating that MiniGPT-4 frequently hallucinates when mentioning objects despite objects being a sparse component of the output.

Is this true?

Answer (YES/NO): NO